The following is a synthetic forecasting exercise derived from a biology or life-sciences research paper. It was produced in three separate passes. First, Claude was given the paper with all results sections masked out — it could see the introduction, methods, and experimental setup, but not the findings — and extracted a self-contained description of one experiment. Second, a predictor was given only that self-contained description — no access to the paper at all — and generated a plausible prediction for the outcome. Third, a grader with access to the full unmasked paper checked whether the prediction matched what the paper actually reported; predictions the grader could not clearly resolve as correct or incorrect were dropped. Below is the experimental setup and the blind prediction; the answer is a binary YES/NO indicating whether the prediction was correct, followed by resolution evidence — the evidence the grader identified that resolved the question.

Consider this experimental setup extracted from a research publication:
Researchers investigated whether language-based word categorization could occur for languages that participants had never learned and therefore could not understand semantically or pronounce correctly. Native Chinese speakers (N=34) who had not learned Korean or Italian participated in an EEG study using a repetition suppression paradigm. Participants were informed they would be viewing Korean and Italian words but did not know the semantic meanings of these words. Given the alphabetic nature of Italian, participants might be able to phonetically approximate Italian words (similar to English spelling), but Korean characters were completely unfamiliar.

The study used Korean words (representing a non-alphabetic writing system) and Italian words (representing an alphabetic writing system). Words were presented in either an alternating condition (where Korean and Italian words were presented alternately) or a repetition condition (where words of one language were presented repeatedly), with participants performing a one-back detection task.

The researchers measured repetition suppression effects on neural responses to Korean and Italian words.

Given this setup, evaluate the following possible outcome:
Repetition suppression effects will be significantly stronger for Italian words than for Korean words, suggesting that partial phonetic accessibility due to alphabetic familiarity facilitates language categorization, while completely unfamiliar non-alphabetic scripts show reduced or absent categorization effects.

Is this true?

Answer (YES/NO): NO